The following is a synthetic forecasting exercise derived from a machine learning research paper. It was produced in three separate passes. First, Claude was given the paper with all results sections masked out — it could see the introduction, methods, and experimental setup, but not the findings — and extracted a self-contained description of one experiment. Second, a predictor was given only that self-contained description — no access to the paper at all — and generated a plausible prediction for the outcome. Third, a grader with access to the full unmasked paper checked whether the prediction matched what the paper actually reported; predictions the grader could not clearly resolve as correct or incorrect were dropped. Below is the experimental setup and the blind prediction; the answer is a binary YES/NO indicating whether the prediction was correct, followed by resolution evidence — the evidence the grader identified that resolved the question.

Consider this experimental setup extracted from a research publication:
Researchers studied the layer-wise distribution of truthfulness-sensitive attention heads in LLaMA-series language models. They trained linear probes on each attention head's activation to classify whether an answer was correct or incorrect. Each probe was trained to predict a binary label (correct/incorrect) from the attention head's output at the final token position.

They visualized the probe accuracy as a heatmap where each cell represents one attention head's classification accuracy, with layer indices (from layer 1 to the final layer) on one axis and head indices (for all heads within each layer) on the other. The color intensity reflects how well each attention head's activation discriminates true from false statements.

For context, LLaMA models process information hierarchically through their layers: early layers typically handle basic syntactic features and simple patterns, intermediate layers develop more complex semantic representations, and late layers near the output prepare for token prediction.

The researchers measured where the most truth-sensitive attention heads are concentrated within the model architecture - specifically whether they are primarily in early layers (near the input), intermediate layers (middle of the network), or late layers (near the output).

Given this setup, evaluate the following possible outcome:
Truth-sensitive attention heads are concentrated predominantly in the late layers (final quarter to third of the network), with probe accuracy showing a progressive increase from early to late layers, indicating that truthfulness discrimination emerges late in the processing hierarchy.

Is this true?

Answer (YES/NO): NO